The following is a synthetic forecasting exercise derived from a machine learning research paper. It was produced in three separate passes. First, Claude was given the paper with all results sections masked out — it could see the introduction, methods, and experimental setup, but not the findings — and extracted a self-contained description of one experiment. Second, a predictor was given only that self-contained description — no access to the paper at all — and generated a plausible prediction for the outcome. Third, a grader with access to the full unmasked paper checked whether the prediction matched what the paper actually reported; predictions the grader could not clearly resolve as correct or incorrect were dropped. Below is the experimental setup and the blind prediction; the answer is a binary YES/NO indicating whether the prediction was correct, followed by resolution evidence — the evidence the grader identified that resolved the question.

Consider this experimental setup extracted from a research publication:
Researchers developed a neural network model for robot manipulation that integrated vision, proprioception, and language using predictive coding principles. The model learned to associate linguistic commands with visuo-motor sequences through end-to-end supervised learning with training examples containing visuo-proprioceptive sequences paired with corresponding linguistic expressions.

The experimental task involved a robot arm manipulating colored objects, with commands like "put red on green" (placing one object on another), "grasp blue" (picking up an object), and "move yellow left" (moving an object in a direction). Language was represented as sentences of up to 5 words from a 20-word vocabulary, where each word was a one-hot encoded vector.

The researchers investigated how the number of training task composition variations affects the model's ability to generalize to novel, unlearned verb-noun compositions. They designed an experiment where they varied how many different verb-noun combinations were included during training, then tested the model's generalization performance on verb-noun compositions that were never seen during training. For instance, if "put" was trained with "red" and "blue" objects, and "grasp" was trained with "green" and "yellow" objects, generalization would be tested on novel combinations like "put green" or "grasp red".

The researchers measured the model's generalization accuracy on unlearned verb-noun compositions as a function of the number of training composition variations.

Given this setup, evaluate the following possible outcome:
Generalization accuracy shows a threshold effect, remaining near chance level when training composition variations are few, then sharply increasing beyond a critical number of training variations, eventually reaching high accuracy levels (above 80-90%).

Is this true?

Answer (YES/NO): NO